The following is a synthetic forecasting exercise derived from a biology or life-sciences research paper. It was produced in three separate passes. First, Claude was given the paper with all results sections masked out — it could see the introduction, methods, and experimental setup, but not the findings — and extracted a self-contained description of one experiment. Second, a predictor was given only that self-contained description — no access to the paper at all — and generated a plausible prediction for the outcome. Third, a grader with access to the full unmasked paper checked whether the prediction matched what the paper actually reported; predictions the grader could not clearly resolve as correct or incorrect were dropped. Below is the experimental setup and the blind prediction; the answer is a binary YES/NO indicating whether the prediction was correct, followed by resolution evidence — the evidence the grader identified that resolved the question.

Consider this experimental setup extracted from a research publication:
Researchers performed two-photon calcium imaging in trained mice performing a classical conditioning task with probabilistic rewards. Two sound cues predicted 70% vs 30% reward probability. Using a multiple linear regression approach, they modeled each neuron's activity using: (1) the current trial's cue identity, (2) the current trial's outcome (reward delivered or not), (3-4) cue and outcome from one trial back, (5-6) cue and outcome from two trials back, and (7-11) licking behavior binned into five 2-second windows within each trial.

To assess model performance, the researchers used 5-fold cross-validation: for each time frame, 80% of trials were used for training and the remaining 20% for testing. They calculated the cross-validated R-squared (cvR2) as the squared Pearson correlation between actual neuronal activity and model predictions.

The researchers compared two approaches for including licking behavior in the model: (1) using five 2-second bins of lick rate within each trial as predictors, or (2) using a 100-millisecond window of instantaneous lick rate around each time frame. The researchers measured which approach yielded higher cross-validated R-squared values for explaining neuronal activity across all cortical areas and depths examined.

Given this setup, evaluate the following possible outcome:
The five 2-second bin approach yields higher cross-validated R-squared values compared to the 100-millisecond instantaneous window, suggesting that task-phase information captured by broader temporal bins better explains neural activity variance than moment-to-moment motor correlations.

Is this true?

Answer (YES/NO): YES